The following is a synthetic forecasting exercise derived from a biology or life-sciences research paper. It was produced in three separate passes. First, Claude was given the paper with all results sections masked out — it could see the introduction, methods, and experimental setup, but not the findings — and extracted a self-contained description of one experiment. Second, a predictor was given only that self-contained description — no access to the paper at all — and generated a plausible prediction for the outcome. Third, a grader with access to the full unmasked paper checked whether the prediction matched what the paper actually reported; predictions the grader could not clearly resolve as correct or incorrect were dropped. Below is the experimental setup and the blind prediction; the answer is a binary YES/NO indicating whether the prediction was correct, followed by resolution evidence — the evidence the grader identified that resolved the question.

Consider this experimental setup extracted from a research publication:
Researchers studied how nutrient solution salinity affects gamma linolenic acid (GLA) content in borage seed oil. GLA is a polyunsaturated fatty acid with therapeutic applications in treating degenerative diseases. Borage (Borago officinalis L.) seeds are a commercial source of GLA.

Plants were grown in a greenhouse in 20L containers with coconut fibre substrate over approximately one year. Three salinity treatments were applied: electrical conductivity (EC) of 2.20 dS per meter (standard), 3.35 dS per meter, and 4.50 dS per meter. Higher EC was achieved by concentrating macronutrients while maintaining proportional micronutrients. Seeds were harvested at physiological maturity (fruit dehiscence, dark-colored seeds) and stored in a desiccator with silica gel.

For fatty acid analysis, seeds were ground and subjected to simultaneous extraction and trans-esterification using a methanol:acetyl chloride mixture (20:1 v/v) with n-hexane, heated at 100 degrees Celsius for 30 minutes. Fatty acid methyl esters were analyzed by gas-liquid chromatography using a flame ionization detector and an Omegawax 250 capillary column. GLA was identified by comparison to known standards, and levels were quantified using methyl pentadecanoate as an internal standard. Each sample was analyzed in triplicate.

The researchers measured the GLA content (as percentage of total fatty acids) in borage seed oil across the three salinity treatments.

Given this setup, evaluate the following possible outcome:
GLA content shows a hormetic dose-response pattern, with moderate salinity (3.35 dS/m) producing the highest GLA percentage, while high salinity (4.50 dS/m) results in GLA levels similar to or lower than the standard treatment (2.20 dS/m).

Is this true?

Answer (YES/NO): NO